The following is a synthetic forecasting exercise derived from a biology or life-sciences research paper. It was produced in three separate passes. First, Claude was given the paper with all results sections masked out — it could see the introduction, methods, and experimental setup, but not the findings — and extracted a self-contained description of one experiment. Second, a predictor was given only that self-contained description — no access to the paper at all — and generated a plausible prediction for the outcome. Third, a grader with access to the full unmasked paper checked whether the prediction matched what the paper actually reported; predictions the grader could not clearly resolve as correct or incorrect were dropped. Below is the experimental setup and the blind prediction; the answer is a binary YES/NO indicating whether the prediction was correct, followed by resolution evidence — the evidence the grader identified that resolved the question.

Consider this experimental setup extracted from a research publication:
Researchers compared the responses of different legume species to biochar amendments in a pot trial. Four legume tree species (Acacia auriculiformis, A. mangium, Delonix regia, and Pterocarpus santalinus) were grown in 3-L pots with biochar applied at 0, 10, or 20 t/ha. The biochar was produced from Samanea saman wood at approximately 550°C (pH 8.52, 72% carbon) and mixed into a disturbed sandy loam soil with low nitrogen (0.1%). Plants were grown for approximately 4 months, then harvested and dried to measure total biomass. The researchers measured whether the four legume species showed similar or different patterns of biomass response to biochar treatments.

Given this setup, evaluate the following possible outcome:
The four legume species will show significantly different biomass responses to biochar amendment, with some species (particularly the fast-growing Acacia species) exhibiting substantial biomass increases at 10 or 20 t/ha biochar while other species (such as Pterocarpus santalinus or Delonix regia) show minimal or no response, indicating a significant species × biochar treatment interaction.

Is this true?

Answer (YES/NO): NO